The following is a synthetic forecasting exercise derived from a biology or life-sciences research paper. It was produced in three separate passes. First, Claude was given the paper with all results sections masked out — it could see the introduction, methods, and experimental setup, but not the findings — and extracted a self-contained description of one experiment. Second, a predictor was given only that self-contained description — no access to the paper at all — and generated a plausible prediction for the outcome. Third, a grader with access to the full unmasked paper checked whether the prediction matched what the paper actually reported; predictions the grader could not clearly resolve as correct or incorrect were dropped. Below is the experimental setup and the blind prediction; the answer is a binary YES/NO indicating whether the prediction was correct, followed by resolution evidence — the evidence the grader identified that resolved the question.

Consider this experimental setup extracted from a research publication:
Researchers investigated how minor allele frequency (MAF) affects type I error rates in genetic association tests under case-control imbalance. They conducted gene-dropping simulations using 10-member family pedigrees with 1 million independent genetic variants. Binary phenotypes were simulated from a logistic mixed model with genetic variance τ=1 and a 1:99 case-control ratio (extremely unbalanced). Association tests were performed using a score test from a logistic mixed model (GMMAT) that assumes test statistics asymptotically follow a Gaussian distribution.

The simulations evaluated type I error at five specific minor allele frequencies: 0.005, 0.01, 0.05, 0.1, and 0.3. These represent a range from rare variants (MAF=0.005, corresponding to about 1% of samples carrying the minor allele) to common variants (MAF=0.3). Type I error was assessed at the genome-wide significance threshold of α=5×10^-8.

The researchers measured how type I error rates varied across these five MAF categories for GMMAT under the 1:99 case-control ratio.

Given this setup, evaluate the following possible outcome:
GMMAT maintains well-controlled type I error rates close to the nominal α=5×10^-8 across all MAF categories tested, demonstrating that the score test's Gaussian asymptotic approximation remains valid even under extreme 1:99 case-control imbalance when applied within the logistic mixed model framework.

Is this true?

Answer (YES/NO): NO